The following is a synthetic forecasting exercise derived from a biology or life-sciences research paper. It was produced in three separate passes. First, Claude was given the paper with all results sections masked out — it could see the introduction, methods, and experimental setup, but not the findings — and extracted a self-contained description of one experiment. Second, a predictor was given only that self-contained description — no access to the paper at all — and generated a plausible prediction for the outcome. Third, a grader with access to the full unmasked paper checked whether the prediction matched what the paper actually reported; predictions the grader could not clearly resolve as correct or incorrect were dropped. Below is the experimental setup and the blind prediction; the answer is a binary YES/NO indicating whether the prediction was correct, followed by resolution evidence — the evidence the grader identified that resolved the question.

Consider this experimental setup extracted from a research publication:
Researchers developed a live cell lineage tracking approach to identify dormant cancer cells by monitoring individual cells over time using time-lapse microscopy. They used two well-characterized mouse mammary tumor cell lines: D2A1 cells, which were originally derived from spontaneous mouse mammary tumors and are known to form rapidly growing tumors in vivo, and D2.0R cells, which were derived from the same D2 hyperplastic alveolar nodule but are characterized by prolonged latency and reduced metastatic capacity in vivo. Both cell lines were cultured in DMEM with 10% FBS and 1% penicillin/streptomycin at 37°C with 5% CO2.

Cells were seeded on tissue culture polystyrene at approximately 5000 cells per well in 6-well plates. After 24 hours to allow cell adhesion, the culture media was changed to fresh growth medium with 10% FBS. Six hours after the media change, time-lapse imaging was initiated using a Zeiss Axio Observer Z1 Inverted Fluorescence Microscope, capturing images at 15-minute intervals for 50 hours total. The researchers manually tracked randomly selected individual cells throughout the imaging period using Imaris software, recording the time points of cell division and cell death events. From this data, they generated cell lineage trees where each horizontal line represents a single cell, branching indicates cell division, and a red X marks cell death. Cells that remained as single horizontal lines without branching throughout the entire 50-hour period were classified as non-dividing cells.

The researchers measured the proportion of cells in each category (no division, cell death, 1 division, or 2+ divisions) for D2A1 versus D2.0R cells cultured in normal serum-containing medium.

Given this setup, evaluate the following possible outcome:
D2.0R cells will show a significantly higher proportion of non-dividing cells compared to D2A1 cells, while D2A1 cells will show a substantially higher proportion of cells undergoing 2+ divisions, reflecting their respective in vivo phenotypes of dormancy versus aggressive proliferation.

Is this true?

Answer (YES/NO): NO